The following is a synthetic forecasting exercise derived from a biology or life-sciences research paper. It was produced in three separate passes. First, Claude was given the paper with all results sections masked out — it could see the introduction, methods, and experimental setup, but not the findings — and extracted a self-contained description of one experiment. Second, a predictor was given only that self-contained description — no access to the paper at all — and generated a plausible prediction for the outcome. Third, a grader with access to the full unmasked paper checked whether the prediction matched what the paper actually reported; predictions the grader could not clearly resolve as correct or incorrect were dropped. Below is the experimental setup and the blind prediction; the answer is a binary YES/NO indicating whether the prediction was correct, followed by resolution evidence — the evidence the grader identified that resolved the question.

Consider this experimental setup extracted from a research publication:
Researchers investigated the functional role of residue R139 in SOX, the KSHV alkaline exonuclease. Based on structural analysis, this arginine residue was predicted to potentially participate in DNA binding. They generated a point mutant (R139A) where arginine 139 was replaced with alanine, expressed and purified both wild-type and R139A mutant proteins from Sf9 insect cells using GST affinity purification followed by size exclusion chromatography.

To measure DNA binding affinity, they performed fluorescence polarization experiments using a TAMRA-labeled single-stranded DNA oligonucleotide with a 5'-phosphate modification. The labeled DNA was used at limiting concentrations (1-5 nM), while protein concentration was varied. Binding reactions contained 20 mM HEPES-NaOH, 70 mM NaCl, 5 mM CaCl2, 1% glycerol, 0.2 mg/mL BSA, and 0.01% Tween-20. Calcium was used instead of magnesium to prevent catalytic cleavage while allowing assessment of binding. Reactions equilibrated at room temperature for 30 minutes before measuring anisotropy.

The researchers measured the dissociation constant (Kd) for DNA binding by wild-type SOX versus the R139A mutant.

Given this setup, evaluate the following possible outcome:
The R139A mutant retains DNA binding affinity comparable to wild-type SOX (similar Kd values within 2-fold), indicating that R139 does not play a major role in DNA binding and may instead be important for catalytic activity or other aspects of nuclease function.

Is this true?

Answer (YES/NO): YES